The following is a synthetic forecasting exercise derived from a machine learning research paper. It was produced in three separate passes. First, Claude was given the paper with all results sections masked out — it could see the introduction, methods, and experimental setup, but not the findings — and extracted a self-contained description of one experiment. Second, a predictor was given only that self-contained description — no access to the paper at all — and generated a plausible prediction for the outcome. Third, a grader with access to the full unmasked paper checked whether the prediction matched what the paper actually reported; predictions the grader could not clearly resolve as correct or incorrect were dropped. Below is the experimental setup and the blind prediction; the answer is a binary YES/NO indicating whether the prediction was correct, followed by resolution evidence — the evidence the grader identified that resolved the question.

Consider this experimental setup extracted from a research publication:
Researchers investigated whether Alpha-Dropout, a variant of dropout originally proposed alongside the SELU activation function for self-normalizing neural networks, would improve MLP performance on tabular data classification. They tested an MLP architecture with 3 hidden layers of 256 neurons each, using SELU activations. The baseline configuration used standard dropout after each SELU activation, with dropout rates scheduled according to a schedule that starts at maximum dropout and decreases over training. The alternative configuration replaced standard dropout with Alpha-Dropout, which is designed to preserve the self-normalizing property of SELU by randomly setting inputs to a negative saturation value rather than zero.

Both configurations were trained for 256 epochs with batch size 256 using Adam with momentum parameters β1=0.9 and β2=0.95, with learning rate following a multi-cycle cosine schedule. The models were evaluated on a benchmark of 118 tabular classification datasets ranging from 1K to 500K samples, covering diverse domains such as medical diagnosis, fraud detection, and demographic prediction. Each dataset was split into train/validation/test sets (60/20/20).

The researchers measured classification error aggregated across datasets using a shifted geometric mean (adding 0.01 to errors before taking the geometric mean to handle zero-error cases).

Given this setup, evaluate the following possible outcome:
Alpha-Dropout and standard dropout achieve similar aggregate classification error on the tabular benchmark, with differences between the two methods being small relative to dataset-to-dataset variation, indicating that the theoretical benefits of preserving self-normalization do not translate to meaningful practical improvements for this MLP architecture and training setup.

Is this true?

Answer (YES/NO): NO